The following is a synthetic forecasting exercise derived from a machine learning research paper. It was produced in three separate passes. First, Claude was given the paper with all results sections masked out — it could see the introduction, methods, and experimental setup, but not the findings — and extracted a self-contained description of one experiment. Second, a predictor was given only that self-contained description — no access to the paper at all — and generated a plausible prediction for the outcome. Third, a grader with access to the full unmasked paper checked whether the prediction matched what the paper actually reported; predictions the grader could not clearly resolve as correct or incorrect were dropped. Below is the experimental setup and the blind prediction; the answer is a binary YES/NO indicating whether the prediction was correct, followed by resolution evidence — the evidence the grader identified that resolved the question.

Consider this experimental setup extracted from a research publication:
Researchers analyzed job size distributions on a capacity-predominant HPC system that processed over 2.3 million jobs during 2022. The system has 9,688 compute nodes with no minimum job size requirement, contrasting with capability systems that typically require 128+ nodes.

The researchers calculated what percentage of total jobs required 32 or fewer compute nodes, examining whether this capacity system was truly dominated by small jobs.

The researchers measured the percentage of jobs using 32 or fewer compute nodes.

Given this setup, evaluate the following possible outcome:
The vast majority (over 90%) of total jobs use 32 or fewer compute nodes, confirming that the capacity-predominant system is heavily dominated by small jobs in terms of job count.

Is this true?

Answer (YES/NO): YES